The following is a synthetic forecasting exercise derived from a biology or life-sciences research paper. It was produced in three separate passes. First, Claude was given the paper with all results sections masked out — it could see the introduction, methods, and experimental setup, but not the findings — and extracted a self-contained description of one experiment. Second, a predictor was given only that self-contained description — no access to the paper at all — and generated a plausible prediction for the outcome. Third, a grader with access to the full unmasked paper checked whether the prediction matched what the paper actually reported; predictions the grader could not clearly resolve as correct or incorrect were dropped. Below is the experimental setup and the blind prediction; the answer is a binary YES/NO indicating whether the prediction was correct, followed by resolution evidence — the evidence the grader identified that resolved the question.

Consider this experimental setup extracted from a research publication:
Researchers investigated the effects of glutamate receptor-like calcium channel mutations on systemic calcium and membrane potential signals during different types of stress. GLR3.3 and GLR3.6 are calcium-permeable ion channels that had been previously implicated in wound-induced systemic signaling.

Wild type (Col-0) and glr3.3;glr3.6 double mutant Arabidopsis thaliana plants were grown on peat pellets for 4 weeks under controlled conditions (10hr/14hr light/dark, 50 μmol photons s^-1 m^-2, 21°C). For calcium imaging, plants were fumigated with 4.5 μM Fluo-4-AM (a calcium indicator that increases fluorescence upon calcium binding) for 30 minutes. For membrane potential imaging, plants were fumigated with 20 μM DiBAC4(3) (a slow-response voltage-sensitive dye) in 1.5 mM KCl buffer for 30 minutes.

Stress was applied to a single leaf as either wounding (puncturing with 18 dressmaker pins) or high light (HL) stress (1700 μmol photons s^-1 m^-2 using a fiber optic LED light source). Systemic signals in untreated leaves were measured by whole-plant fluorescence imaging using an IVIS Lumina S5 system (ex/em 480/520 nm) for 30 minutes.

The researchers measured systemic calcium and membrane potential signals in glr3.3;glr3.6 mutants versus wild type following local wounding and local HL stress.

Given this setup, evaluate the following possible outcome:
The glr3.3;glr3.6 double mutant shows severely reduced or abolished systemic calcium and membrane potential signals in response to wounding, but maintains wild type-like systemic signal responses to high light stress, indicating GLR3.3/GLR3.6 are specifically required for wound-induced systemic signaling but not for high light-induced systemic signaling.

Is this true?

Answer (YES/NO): NO